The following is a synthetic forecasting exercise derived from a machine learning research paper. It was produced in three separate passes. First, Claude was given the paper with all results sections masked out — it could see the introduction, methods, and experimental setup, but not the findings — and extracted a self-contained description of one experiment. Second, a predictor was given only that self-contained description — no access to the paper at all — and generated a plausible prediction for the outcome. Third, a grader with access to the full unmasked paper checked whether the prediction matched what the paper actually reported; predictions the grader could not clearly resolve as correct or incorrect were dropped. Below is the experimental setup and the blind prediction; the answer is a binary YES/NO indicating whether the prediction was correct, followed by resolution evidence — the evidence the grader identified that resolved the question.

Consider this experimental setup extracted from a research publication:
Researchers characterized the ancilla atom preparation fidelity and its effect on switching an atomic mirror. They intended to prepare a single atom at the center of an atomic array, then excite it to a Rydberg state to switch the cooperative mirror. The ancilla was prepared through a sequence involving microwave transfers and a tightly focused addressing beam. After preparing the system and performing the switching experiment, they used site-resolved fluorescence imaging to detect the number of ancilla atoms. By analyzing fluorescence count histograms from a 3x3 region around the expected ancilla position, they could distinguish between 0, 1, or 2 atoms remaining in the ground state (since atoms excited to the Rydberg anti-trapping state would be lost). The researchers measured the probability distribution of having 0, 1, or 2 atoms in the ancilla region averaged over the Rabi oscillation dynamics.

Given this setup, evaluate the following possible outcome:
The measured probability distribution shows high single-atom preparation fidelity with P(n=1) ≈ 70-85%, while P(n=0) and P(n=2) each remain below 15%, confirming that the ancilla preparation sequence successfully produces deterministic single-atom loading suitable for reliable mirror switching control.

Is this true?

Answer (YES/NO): NO